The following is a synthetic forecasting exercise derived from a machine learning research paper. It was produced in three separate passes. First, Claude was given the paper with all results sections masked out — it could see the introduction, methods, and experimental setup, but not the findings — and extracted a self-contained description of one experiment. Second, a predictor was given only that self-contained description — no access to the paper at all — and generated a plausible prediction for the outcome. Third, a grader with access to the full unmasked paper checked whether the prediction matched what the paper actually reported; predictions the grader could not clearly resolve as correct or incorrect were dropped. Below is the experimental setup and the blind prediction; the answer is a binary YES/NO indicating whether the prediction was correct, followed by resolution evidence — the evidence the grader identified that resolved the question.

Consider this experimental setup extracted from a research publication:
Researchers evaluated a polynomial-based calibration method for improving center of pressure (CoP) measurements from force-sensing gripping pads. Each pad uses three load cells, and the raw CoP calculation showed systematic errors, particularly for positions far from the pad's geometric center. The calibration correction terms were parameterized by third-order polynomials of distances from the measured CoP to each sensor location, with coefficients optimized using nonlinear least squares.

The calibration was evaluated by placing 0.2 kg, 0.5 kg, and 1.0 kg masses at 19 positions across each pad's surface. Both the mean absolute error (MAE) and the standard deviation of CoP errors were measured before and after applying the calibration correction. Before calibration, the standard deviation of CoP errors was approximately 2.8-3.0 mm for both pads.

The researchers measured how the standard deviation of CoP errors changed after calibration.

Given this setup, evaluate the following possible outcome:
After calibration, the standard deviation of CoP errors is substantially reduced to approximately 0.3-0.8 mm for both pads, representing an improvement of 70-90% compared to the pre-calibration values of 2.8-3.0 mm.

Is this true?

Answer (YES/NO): YES